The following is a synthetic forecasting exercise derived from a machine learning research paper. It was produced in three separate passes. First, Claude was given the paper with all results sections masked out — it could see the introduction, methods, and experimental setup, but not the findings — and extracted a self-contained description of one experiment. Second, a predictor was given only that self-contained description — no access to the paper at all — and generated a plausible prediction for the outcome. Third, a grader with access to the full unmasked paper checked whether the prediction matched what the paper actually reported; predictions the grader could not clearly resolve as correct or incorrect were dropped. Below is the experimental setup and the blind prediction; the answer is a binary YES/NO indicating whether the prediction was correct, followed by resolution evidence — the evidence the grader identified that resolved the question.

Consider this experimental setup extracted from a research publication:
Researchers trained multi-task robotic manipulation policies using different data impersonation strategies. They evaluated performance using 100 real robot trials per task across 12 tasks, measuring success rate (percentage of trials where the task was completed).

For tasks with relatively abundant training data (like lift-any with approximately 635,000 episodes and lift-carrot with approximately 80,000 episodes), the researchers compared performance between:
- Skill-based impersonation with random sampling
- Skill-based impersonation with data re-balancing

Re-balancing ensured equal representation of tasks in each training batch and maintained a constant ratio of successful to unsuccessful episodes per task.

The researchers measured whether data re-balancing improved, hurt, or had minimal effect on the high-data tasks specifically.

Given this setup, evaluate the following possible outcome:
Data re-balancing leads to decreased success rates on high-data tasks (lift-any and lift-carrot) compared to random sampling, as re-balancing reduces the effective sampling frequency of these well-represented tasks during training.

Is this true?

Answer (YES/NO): NO